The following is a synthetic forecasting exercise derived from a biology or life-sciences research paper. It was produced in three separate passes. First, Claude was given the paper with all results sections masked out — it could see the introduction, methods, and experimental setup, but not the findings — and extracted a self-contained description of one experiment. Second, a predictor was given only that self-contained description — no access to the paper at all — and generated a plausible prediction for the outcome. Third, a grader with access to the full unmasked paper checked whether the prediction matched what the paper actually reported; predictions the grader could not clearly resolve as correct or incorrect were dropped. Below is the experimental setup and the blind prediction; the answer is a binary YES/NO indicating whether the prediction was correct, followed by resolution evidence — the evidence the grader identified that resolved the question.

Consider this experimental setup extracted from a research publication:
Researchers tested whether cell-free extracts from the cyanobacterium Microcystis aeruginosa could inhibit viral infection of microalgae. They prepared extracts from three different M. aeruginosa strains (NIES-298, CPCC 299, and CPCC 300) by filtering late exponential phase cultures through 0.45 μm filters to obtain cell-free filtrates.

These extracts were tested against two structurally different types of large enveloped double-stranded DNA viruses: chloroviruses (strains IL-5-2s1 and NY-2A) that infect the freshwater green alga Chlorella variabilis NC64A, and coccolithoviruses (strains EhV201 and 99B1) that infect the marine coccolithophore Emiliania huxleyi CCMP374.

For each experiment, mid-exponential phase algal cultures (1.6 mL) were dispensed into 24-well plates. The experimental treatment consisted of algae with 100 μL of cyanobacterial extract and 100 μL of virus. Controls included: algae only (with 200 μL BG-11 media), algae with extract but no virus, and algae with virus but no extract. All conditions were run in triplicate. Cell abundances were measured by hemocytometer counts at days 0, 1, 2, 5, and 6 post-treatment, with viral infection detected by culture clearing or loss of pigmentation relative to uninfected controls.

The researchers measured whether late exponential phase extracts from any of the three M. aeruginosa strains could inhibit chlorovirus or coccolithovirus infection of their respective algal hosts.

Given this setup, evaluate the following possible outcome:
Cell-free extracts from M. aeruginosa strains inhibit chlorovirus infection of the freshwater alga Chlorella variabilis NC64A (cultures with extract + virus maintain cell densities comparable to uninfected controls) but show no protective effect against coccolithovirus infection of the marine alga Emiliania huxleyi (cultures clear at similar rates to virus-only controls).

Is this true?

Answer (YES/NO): NO